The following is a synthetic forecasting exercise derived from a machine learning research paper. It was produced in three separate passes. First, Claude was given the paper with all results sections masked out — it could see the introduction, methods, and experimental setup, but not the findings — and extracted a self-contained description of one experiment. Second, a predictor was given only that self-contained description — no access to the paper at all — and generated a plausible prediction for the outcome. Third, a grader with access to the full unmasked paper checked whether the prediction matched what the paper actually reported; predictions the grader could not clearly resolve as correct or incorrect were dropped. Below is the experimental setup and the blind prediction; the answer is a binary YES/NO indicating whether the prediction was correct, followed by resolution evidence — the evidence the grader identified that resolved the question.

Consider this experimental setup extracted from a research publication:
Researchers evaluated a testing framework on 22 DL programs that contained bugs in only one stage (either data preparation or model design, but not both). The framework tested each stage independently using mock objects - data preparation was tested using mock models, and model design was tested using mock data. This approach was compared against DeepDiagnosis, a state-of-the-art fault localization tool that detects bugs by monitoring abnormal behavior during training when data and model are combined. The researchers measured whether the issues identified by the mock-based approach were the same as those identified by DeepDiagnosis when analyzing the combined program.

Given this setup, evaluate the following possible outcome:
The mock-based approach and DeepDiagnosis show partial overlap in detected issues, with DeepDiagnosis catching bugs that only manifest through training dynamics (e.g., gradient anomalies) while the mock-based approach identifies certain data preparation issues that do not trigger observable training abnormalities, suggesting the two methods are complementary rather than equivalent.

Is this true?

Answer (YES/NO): NO